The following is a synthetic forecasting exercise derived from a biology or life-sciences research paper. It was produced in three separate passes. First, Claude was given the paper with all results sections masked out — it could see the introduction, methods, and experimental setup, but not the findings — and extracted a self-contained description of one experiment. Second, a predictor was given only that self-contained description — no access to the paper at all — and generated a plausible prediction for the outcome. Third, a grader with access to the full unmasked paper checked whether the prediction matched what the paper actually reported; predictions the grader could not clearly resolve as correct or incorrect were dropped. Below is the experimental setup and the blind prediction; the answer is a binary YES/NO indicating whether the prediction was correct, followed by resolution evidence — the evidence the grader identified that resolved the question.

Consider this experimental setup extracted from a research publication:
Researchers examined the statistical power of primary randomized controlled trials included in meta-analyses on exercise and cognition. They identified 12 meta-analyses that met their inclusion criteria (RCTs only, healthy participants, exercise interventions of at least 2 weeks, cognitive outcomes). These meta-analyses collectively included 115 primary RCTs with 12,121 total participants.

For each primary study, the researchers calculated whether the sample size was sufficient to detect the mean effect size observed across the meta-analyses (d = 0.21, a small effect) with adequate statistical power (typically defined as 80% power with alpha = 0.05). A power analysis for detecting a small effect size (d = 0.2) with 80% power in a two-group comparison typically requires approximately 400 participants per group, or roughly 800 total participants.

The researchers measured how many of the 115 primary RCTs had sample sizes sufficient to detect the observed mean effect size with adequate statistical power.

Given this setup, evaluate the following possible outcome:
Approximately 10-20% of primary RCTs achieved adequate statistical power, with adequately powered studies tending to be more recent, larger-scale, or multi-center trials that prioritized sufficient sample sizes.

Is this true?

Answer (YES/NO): NO